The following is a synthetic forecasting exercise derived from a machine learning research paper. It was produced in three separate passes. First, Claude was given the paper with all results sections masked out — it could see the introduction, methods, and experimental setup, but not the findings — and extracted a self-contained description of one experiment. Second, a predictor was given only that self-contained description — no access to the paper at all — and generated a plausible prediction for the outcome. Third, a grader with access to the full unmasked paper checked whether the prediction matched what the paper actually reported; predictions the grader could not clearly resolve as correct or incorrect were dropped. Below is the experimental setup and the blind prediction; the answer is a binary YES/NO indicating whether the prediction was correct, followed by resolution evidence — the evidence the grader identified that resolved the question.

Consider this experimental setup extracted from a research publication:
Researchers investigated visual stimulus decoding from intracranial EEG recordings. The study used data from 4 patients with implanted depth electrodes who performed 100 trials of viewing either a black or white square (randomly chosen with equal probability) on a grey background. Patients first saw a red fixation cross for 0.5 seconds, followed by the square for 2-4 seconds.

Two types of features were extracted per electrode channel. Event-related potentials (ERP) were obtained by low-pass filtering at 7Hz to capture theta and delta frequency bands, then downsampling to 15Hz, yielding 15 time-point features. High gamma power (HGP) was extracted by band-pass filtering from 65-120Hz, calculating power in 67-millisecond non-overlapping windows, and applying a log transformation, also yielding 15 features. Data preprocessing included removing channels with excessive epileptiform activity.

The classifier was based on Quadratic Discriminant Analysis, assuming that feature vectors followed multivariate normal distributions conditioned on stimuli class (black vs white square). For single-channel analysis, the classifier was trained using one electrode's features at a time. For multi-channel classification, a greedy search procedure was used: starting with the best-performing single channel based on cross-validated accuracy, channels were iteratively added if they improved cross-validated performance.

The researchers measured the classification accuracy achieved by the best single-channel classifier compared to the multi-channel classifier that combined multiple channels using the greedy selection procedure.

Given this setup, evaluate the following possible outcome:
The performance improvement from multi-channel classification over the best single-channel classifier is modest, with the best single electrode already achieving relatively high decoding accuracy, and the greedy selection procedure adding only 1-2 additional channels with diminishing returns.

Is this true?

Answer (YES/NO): NO